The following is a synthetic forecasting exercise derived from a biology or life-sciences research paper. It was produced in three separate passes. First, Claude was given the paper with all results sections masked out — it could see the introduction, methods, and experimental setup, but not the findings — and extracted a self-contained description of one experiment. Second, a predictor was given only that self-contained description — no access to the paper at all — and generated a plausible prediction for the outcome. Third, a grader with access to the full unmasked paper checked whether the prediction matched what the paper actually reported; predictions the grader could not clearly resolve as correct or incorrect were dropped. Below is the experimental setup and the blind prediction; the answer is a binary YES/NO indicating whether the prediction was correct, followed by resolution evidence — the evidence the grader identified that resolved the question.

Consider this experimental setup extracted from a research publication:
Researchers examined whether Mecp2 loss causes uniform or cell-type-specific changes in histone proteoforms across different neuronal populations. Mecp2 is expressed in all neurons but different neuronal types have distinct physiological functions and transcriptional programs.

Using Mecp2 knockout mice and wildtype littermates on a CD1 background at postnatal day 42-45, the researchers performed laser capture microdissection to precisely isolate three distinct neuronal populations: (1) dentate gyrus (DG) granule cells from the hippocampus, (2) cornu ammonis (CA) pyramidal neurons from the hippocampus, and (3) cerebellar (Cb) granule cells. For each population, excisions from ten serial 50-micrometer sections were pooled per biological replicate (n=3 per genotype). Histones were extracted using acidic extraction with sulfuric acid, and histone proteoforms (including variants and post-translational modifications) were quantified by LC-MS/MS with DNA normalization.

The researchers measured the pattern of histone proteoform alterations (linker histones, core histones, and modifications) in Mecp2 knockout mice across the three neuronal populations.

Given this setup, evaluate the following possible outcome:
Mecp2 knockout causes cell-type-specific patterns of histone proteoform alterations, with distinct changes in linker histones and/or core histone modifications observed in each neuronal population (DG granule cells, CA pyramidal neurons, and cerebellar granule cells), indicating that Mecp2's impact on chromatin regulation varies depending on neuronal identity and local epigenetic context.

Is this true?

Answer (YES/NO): YES